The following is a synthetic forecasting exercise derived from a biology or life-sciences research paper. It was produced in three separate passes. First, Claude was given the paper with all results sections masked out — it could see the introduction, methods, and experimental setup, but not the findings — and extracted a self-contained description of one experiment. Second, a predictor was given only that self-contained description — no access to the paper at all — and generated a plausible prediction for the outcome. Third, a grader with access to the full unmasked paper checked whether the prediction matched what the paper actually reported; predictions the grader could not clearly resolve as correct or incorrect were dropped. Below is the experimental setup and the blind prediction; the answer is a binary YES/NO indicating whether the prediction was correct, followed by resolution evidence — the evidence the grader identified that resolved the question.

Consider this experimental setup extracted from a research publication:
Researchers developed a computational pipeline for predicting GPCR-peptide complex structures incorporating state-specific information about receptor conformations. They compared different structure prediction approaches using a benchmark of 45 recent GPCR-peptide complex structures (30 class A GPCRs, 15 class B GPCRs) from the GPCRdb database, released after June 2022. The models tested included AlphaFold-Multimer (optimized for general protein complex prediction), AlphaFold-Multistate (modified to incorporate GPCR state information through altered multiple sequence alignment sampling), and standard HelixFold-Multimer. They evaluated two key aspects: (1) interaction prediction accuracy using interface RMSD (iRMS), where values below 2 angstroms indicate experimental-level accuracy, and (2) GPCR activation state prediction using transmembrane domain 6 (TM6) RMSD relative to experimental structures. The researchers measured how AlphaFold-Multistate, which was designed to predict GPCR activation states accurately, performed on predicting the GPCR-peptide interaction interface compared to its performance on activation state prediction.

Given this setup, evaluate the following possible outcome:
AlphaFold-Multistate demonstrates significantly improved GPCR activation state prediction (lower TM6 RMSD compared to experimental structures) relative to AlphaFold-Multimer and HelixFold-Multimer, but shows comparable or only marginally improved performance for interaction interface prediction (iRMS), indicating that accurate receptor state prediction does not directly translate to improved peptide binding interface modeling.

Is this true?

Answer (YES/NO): NO